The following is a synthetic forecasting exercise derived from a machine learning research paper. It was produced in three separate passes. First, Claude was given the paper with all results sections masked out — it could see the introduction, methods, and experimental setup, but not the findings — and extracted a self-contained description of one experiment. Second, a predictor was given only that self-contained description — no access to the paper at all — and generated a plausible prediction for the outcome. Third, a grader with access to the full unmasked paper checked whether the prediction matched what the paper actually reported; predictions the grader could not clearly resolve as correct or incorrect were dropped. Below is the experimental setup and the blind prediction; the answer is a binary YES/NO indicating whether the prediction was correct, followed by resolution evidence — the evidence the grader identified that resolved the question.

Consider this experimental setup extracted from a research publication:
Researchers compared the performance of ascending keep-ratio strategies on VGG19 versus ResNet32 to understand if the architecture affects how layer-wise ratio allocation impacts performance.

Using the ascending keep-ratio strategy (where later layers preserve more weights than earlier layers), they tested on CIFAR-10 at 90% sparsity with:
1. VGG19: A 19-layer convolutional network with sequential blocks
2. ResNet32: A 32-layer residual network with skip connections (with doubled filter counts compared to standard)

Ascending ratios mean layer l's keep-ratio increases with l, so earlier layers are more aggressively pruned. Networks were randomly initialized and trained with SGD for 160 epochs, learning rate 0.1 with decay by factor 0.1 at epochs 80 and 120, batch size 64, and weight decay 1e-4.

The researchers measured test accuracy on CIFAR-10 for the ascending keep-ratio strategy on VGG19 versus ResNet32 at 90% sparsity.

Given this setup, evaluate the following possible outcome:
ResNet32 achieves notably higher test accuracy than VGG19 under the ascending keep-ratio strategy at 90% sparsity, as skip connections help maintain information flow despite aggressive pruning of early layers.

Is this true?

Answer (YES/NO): NO